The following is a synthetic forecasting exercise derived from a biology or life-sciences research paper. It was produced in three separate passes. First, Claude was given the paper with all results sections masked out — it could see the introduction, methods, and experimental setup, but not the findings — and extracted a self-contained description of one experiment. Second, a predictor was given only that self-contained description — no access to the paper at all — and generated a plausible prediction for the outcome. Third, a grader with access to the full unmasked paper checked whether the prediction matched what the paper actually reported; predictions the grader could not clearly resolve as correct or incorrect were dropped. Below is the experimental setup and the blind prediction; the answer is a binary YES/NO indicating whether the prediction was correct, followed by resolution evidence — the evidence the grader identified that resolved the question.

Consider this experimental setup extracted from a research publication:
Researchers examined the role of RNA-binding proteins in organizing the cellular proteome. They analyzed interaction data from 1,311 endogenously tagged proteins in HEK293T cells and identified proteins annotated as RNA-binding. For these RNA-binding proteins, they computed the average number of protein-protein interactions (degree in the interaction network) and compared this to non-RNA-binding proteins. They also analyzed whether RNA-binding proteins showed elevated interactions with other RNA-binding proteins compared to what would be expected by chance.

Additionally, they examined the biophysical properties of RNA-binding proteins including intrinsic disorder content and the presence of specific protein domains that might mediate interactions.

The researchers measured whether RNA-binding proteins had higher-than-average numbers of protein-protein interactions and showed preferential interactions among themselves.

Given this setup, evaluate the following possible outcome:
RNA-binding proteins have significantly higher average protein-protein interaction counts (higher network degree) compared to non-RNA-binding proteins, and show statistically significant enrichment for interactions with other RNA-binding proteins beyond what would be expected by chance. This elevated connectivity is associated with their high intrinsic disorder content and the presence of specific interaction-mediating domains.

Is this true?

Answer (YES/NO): NO